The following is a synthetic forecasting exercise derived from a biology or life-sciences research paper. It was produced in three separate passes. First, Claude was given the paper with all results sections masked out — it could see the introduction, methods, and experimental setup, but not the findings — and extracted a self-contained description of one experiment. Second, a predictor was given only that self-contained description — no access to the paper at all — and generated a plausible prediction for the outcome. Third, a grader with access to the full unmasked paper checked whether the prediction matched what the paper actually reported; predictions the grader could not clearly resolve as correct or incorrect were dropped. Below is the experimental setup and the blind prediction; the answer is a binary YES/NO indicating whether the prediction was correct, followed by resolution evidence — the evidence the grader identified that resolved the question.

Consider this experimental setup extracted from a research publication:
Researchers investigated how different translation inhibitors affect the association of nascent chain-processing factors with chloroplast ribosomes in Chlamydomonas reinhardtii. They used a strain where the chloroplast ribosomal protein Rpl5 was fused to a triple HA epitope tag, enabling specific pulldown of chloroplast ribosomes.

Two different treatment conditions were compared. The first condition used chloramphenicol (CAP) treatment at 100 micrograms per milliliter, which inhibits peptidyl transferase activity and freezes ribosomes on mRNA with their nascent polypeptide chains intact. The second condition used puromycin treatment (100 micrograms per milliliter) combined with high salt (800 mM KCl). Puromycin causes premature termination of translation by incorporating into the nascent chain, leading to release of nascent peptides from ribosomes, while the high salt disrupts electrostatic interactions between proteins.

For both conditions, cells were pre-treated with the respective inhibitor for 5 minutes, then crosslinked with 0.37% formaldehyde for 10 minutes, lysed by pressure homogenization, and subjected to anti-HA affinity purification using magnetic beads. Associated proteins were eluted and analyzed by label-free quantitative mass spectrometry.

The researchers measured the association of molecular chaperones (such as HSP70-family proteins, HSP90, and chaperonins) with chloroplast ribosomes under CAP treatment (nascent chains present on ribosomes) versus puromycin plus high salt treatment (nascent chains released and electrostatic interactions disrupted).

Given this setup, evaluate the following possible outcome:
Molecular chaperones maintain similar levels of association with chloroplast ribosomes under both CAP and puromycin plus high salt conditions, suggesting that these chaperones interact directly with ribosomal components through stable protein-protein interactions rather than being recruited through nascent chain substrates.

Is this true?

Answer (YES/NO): NO